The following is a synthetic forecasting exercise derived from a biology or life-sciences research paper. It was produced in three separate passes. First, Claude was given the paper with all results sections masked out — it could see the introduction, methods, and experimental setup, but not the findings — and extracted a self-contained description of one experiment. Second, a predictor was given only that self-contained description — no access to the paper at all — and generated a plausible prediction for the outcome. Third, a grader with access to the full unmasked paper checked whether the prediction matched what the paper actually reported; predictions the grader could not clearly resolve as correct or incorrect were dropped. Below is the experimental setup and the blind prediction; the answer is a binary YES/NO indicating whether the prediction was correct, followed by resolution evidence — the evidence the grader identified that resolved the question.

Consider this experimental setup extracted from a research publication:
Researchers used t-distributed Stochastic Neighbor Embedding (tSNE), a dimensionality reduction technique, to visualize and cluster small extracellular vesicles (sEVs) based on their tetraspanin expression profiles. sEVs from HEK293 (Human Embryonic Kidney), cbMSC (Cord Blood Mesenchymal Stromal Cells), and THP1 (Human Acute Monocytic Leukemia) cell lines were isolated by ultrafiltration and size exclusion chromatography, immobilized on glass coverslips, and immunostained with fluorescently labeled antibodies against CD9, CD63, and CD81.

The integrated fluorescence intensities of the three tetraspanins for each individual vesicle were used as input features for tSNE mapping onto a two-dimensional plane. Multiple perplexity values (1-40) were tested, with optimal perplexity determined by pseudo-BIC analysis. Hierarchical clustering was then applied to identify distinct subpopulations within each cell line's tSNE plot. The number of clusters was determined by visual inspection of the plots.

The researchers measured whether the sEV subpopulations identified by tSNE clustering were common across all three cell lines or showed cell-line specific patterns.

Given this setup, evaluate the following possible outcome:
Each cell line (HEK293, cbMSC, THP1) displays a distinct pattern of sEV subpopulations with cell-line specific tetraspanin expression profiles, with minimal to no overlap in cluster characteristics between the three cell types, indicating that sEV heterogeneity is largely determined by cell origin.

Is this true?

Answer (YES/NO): NO